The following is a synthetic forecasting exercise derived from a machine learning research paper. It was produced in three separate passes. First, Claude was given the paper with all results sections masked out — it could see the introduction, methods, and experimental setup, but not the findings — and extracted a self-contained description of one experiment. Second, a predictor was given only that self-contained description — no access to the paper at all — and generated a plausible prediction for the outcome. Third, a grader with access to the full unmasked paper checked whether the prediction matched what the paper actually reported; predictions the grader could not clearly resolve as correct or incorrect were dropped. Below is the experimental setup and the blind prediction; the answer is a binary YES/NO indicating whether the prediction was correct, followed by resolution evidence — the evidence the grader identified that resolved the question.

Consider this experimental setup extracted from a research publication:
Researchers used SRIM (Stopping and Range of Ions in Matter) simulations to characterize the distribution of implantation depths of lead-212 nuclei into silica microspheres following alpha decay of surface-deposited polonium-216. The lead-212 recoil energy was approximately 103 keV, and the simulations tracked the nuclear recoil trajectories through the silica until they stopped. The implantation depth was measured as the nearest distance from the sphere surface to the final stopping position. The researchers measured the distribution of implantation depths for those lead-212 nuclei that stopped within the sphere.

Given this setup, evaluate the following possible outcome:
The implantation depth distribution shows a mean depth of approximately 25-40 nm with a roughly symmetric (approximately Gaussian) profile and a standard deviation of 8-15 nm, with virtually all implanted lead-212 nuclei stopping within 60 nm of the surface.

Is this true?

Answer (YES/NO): NO